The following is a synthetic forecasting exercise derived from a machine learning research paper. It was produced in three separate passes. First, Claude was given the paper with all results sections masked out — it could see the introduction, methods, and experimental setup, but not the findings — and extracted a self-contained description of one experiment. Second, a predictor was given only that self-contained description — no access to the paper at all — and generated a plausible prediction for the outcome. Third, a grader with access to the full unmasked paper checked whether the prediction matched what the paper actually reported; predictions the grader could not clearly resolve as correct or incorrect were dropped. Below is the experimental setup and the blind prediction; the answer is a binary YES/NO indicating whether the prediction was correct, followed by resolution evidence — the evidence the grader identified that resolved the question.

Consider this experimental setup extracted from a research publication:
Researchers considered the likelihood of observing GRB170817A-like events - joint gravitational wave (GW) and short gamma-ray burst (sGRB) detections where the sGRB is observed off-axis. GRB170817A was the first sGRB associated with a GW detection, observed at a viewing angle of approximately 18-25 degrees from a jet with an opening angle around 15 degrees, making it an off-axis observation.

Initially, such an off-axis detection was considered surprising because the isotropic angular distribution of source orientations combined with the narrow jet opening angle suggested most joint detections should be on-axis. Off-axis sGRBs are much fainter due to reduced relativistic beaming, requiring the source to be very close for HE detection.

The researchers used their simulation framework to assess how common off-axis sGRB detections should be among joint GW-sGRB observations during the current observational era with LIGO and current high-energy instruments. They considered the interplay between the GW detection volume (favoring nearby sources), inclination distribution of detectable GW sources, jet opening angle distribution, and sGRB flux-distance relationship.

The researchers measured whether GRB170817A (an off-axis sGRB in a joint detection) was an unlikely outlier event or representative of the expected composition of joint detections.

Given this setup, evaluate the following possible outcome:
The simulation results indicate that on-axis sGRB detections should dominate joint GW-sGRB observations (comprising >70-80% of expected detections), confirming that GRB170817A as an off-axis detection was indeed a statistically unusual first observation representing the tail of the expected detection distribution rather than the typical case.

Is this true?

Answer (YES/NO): NO